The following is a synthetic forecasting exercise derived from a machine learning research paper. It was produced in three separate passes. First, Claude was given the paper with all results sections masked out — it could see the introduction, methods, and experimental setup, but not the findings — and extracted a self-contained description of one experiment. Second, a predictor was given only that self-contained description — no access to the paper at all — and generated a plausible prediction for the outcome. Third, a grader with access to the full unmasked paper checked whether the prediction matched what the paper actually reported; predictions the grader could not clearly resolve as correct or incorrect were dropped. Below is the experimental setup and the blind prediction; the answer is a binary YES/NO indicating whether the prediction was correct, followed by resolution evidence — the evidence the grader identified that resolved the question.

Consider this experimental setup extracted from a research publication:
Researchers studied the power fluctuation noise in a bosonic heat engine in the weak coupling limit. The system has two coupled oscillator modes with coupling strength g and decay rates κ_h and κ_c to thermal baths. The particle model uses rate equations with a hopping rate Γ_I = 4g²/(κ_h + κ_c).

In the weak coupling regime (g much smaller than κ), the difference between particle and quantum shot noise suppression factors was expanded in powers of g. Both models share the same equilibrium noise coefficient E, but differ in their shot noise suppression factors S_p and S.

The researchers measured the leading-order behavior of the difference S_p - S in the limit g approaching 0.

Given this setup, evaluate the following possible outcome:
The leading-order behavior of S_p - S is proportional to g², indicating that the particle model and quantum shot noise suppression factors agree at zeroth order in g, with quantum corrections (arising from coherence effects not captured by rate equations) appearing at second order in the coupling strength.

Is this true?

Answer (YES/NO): NO